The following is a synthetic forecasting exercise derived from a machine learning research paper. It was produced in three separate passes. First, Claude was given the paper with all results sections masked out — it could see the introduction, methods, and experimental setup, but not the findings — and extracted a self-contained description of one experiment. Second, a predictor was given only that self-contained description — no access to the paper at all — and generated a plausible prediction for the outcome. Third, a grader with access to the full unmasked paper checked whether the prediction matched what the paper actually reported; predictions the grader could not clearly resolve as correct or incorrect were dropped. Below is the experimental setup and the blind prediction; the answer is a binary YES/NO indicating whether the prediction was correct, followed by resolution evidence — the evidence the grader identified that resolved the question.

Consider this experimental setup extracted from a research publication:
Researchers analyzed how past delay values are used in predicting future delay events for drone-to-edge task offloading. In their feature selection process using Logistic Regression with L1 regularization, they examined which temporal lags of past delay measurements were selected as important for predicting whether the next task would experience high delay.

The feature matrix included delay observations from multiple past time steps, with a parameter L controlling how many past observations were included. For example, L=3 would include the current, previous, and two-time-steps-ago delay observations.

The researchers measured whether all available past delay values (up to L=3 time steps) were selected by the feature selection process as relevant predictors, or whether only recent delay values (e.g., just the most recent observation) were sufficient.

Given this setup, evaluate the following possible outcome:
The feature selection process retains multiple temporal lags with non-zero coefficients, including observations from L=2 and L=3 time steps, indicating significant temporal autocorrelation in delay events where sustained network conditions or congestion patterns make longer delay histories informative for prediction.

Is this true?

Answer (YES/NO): YES